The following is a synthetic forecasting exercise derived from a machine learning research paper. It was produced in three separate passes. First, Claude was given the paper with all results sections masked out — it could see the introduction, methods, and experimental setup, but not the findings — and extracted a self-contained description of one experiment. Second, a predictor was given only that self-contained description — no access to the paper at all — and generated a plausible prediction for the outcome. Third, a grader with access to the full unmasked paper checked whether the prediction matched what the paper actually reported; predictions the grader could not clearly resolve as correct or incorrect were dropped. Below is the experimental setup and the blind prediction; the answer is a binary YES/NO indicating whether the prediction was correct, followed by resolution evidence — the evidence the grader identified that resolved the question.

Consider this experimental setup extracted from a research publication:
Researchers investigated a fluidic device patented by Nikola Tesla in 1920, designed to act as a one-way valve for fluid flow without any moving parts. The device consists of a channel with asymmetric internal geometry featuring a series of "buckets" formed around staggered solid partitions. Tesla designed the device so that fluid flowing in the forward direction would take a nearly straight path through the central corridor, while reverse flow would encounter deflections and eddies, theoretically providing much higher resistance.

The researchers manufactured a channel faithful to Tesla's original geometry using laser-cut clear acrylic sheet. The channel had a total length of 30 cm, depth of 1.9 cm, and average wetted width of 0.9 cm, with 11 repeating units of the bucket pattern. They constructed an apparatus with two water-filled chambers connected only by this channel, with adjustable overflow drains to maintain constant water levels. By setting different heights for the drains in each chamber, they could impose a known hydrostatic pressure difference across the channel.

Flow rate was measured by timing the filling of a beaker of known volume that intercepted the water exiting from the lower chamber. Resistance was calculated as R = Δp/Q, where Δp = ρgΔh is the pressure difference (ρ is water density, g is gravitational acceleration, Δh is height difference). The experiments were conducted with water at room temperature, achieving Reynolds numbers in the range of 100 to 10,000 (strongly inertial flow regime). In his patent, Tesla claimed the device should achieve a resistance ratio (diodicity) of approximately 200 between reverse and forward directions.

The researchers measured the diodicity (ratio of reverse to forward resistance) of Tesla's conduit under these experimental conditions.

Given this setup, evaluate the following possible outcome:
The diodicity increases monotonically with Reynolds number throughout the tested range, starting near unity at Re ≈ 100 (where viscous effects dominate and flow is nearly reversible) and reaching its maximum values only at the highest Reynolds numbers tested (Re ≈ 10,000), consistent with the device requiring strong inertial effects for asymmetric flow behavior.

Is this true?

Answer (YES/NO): NO